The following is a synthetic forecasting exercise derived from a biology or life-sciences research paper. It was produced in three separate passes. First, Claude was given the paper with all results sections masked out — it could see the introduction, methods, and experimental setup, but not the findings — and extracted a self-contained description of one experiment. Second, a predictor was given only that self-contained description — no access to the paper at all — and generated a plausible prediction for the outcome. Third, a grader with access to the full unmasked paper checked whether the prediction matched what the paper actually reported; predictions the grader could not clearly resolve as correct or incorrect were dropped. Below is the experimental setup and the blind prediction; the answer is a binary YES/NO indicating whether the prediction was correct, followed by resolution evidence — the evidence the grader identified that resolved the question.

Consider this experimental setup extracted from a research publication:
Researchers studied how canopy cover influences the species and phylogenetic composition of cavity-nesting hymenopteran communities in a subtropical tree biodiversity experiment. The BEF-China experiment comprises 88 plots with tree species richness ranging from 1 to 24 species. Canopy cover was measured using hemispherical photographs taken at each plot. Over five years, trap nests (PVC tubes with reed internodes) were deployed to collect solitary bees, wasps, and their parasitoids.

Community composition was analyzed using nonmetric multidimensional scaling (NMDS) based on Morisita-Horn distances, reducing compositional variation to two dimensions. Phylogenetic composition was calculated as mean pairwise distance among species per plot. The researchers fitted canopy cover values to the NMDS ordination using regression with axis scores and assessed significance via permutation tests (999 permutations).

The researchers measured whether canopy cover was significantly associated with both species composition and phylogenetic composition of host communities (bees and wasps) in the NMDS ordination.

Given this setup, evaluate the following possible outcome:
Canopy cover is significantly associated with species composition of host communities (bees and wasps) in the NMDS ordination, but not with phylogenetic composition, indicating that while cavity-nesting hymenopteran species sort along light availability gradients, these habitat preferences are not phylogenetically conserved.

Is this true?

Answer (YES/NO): NO